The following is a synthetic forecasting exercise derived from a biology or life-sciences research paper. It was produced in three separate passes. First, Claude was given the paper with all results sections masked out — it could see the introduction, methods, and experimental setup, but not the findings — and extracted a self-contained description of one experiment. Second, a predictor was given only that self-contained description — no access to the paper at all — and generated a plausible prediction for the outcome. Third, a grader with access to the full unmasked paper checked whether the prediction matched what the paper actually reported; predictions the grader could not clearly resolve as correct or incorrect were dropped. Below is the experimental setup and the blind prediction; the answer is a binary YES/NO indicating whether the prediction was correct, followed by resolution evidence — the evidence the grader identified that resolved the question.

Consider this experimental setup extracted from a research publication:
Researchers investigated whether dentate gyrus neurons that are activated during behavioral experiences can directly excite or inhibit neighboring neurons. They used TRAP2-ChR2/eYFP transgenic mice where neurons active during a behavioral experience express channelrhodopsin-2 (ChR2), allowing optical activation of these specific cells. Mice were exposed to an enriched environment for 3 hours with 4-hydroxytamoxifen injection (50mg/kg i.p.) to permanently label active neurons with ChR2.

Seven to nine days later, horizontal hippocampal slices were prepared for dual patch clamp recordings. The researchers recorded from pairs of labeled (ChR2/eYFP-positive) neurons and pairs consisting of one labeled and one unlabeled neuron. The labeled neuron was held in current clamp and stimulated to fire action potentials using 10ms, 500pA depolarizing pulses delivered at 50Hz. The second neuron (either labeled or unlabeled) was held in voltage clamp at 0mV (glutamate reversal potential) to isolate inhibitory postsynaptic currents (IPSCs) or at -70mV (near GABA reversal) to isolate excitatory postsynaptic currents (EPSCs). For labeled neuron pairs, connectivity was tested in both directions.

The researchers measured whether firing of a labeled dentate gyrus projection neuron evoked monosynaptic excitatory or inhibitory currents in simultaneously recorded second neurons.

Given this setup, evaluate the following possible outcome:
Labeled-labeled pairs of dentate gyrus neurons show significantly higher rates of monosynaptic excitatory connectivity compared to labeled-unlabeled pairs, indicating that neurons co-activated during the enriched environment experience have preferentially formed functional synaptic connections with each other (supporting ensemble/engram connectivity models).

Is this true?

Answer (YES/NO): NO